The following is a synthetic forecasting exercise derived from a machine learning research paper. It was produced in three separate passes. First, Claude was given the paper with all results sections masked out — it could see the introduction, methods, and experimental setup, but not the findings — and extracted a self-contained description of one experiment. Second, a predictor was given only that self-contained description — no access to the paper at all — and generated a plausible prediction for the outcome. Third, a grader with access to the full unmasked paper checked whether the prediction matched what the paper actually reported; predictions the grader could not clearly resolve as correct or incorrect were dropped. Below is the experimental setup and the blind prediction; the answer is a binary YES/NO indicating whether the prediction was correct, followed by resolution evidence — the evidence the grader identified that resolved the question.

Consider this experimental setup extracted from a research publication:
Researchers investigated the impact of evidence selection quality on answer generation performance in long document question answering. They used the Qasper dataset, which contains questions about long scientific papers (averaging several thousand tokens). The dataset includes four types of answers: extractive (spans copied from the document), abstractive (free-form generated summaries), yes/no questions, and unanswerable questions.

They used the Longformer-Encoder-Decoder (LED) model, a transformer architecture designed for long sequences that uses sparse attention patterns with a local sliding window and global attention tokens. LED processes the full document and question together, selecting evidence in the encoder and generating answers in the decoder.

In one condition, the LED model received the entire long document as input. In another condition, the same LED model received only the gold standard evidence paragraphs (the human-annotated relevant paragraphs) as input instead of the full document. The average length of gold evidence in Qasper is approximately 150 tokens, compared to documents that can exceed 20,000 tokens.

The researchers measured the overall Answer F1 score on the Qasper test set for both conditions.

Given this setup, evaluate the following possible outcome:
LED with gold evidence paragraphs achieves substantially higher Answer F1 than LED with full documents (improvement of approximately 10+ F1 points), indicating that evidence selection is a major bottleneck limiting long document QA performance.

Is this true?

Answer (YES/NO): YES